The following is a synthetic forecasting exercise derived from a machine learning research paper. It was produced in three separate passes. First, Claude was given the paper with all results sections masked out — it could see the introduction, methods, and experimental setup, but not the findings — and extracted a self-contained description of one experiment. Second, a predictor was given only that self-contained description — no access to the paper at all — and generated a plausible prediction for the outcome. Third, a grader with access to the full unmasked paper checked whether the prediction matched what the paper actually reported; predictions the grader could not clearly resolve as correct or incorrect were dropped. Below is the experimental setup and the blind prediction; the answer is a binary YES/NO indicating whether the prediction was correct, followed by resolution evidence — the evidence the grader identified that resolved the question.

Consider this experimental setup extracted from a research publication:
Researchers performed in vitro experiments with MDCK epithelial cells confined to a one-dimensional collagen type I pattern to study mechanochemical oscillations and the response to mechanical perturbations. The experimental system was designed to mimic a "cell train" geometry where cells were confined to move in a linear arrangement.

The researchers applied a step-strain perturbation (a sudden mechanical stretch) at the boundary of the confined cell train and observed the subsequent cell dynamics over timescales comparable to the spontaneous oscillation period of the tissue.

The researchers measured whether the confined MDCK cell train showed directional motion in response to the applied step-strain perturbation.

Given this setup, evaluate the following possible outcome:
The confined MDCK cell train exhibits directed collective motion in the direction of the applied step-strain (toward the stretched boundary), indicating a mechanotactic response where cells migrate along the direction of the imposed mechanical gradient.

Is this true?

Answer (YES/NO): YES